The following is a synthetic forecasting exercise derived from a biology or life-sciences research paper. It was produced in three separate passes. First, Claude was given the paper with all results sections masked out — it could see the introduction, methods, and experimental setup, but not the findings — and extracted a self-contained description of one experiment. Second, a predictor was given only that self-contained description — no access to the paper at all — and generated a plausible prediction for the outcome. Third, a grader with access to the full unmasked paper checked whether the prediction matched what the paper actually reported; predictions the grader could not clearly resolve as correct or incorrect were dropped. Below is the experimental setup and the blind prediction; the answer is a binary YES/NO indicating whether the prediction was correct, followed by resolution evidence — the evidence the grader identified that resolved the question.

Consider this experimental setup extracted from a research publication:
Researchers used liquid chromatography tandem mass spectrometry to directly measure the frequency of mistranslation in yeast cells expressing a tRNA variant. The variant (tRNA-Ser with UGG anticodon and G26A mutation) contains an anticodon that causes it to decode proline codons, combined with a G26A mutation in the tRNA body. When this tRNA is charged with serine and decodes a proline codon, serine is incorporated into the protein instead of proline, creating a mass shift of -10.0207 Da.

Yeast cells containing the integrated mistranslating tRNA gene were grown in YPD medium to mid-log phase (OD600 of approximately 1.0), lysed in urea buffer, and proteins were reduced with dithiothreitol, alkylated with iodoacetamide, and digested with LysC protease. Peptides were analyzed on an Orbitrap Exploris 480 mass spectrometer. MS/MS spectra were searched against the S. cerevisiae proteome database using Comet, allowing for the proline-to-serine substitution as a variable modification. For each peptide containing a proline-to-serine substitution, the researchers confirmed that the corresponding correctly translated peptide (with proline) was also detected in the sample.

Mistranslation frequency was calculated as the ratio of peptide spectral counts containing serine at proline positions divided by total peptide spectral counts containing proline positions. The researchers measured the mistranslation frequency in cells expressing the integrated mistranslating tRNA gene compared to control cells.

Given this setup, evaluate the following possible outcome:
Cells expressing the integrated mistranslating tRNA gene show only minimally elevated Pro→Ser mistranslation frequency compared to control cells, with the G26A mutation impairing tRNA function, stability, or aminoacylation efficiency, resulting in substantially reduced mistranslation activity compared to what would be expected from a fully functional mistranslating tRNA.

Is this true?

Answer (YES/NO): NO